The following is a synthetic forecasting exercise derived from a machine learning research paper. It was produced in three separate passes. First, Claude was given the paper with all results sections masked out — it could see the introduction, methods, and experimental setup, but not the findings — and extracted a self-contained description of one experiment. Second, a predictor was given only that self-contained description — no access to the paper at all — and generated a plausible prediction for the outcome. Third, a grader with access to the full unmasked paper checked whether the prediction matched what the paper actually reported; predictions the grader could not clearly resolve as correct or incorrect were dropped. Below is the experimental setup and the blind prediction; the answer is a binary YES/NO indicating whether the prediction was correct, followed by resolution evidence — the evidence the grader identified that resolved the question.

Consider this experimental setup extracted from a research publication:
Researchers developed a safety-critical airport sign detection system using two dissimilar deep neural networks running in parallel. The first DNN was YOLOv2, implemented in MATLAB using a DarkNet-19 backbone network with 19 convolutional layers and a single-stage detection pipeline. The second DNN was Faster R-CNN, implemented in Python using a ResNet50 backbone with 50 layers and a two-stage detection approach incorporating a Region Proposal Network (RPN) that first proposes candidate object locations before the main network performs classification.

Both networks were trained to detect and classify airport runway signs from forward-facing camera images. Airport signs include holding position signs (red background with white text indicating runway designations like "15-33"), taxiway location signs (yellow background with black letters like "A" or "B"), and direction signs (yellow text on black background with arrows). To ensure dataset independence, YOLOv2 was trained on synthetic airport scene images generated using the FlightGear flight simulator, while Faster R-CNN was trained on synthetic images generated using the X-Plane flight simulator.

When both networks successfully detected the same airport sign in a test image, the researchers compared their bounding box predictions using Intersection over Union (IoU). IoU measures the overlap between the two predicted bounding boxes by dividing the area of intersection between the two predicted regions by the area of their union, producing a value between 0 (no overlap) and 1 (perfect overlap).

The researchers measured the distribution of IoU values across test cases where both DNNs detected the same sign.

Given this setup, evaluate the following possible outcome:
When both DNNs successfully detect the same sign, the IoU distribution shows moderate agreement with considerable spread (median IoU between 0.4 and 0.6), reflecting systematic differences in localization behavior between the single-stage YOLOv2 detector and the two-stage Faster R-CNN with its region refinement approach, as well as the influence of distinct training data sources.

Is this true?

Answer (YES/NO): NO